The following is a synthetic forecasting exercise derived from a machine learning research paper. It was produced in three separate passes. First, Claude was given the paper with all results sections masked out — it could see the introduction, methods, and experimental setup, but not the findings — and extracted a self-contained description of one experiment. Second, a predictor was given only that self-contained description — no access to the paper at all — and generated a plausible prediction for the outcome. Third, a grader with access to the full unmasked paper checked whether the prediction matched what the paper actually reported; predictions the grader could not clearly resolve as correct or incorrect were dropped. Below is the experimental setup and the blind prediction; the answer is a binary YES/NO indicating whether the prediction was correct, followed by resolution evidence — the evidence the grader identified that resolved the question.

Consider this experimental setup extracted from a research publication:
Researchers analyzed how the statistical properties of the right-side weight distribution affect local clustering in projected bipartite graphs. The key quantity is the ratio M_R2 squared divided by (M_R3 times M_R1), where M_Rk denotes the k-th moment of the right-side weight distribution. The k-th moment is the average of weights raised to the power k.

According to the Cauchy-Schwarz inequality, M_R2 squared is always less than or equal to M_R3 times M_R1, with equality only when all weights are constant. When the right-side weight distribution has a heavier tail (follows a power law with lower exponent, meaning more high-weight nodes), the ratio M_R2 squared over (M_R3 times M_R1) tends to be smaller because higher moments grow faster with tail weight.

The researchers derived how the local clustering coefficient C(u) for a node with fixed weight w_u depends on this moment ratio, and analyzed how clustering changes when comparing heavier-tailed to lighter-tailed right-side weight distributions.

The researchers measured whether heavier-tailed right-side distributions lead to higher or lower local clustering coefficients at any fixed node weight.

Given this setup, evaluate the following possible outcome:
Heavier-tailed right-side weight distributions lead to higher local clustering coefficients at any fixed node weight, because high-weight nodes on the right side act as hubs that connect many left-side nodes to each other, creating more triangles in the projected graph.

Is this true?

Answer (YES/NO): YES